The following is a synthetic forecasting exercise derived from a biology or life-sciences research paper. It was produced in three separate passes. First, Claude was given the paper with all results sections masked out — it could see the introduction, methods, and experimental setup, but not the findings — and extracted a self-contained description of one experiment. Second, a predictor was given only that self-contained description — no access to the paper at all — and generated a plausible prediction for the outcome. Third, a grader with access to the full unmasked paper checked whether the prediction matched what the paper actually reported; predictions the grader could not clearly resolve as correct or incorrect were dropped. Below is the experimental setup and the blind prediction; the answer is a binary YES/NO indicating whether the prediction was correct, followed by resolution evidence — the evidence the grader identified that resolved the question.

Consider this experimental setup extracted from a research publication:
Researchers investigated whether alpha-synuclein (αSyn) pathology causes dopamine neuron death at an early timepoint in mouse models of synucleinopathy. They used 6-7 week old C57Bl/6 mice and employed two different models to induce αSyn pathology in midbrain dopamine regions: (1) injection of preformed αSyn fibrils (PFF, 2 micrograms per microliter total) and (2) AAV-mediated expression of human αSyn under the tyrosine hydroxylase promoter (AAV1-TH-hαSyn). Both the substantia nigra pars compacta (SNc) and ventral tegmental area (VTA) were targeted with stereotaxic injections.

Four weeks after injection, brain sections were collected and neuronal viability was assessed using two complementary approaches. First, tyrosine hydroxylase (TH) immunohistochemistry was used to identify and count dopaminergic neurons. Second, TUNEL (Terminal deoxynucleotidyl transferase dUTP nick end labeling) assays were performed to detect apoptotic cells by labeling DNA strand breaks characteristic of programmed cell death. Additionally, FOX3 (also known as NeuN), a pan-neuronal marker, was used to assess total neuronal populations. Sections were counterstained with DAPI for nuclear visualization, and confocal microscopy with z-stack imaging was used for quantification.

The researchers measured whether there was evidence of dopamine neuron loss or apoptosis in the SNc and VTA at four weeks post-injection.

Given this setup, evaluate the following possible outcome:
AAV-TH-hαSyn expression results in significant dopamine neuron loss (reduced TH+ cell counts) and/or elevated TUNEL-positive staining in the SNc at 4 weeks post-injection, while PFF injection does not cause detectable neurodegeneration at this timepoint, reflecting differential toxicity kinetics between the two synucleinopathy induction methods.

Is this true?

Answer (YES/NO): NO